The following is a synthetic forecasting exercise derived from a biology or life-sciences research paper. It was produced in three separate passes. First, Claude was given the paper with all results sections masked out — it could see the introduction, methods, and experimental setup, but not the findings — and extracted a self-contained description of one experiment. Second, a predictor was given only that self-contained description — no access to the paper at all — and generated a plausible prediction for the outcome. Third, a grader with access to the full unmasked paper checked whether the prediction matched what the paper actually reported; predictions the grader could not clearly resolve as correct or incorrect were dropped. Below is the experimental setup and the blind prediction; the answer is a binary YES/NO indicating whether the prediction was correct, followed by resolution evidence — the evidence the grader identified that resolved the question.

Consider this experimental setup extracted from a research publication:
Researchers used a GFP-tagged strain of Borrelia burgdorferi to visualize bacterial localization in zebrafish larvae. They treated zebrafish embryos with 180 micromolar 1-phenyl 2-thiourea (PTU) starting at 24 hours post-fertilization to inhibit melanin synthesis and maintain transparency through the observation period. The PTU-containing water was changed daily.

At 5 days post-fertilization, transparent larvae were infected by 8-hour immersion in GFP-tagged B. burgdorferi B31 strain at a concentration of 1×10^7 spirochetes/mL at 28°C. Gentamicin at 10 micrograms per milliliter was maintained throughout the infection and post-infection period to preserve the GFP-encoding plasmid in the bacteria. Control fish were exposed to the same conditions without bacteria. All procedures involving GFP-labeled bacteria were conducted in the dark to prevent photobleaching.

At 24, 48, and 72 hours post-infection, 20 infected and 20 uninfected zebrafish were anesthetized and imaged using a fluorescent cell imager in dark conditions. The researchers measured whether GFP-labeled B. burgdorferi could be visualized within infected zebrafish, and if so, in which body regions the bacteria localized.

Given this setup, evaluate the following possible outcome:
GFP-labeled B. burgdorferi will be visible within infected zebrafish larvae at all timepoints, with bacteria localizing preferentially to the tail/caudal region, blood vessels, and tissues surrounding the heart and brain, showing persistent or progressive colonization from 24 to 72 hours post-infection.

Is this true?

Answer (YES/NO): NO